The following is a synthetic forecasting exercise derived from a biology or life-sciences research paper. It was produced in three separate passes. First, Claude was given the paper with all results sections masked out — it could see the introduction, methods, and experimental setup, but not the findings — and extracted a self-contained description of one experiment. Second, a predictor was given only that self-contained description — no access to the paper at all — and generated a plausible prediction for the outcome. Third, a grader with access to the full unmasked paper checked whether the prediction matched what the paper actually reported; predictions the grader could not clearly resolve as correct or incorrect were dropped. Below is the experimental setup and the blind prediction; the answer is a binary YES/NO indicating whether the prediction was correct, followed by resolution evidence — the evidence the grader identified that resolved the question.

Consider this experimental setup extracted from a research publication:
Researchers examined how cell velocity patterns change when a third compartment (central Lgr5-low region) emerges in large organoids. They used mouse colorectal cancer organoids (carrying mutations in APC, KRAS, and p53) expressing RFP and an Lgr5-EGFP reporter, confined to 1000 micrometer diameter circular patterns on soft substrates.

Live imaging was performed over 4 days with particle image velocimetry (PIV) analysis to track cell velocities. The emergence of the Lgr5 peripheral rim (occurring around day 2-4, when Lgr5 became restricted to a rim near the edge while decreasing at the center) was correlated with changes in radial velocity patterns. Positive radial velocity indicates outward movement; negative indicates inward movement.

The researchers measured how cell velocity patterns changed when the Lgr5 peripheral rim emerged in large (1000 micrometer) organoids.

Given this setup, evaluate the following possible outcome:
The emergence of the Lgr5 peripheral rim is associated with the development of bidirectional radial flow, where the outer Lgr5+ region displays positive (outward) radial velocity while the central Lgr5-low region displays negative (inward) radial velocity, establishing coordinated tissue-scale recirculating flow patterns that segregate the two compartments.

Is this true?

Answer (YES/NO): NO